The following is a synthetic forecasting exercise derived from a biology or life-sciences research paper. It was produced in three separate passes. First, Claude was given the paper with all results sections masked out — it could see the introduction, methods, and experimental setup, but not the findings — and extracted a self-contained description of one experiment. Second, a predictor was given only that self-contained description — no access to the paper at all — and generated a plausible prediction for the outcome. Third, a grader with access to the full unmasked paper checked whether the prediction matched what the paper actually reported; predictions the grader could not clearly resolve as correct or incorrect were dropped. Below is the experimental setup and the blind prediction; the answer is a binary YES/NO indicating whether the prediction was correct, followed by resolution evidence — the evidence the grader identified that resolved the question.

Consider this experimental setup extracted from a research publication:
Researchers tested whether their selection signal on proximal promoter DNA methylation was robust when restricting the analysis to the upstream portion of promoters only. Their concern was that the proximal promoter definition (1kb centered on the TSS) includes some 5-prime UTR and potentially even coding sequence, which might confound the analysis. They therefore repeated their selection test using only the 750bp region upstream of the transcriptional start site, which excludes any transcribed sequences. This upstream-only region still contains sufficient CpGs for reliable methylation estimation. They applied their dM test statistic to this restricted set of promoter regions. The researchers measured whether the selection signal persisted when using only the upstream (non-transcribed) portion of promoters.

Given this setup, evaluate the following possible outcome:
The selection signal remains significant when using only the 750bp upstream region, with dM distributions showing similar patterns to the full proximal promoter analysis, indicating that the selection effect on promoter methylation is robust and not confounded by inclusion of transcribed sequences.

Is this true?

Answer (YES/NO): YES